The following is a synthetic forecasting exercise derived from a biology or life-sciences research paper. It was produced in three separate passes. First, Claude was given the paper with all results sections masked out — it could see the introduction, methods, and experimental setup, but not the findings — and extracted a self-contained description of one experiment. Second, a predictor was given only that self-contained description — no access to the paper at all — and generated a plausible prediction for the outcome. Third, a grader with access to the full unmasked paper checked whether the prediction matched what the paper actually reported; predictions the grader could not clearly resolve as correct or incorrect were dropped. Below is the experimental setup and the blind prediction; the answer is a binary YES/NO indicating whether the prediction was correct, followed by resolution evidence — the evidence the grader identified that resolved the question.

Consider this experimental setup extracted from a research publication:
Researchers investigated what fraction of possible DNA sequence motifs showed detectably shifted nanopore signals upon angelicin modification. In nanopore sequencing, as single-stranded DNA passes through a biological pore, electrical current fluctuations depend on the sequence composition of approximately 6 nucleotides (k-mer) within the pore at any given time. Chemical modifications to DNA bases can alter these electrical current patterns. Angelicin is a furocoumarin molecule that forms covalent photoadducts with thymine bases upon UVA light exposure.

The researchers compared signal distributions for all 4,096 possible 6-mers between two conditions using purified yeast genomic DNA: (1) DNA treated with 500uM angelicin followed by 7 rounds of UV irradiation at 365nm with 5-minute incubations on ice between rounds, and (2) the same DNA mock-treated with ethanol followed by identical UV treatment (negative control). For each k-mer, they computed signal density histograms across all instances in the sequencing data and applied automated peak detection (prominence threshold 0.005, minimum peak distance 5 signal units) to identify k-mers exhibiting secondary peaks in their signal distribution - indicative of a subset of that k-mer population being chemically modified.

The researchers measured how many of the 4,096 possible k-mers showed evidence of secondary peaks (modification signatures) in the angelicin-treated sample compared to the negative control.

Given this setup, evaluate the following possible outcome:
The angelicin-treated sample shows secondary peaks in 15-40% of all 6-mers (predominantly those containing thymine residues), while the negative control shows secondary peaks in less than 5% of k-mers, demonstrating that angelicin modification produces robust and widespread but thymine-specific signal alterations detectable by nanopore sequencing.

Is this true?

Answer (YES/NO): NO